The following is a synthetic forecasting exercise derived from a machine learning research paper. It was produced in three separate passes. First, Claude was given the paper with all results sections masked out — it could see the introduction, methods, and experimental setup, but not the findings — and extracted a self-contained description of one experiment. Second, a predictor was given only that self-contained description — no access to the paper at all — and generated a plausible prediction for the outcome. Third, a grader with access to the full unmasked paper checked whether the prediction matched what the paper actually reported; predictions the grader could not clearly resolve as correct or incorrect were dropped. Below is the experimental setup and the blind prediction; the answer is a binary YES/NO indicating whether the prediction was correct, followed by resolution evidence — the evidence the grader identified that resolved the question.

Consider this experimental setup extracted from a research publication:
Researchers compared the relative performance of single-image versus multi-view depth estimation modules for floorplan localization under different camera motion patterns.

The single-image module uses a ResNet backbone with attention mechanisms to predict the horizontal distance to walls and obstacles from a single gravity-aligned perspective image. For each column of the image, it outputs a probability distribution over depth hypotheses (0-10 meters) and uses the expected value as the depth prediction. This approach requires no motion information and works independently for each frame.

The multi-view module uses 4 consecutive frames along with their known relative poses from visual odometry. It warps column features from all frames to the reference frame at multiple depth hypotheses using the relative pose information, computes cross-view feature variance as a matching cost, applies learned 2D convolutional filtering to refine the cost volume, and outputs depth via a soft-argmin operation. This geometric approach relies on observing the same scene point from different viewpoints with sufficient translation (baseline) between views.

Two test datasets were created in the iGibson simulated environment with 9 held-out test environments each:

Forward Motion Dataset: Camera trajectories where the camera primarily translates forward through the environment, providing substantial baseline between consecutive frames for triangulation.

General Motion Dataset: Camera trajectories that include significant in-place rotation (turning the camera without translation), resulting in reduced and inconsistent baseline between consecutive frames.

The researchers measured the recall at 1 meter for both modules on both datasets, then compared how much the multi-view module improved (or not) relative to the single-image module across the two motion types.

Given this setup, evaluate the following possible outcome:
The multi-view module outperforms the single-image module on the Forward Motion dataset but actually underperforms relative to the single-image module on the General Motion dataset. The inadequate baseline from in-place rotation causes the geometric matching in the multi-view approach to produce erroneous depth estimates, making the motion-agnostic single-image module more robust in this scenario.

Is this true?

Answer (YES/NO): YES